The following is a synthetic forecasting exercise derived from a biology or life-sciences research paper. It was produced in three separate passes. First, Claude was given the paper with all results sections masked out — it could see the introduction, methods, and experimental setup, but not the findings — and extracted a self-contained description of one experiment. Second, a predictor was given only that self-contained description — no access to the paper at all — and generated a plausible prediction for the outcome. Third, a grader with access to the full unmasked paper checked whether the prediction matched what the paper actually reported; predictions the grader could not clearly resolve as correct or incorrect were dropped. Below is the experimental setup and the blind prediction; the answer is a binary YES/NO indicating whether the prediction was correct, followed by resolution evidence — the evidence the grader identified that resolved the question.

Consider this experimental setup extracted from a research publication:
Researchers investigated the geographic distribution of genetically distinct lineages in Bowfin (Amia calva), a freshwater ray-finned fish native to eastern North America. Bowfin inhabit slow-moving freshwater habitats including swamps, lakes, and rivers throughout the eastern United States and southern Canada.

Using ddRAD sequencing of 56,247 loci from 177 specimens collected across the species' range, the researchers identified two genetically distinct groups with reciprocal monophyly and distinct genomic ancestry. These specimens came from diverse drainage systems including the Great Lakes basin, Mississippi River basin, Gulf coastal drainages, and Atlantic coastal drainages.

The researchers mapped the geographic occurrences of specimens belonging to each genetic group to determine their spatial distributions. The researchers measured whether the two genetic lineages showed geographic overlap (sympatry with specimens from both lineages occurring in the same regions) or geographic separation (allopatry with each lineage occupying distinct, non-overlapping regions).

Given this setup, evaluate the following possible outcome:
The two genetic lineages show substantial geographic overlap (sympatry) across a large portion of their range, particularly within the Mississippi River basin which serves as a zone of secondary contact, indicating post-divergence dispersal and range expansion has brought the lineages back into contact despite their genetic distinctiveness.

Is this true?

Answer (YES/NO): NO